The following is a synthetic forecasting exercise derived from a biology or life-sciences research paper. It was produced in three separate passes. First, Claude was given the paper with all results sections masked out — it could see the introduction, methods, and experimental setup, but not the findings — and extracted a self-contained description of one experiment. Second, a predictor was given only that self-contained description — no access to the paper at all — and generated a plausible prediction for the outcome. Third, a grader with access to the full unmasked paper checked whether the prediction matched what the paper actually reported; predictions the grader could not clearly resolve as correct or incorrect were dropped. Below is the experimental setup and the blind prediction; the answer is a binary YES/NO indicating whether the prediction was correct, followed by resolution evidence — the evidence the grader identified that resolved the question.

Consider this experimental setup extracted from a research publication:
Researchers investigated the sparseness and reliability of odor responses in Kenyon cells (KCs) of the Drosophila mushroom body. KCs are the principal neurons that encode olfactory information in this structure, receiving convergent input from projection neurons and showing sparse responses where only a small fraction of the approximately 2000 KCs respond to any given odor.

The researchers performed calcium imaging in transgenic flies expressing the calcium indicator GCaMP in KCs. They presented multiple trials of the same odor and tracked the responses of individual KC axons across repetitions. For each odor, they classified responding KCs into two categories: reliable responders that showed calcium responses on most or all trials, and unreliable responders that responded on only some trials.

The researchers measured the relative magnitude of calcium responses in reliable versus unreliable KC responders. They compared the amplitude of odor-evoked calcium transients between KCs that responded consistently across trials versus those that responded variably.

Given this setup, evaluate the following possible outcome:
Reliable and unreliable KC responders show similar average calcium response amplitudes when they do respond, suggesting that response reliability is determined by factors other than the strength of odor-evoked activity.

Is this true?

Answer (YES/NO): NO